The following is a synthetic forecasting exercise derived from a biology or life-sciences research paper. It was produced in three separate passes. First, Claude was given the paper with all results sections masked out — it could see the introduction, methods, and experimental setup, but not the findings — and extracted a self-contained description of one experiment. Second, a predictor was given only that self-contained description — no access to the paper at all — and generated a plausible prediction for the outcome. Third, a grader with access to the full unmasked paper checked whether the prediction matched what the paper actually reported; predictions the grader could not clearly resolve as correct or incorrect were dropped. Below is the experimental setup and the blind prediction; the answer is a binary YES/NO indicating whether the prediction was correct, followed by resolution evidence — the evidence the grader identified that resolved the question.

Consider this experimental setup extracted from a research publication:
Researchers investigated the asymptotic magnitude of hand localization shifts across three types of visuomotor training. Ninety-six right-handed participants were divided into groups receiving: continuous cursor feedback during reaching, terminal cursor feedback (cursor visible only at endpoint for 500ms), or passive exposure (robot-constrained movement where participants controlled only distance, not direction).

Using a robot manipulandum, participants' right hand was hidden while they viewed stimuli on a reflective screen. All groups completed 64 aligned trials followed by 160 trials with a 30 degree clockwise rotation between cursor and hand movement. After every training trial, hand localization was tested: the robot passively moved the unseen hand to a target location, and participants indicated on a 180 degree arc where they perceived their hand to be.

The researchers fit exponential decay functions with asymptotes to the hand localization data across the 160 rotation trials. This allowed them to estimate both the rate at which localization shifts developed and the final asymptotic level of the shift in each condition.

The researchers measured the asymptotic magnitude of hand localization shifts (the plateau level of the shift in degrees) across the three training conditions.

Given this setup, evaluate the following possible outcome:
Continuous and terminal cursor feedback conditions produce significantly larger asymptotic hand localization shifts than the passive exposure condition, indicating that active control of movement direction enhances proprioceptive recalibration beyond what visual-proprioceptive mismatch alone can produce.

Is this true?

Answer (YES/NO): NO